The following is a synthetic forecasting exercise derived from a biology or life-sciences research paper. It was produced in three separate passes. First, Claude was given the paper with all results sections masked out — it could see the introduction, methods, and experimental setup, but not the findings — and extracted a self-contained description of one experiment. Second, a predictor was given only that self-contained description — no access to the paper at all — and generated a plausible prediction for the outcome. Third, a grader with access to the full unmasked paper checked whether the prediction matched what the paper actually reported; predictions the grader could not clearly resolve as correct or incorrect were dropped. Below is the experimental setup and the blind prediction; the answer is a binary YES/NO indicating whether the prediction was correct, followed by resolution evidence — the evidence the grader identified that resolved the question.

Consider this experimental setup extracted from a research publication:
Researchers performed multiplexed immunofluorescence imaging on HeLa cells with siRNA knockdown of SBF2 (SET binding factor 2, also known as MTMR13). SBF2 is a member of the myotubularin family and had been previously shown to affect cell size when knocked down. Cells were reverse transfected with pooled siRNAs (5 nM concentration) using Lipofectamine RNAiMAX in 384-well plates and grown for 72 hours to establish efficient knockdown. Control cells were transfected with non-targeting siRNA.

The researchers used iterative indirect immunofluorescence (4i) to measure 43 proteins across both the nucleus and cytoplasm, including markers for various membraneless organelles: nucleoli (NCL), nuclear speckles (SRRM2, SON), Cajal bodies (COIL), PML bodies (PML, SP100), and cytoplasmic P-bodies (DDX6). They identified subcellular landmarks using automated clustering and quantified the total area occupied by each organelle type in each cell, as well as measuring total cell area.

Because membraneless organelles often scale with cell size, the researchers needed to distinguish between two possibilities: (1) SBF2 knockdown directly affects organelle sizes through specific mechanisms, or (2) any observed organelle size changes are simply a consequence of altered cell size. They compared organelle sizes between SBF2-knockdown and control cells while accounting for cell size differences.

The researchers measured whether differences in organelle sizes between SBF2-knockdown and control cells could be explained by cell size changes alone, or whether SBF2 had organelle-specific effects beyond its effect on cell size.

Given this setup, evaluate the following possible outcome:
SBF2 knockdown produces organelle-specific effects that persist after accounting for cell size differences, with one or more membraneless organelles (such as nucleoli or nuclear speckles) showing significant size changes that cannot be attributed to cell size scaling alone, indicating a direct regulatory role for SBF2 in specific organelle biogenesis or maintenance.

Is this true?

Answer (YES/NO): YES